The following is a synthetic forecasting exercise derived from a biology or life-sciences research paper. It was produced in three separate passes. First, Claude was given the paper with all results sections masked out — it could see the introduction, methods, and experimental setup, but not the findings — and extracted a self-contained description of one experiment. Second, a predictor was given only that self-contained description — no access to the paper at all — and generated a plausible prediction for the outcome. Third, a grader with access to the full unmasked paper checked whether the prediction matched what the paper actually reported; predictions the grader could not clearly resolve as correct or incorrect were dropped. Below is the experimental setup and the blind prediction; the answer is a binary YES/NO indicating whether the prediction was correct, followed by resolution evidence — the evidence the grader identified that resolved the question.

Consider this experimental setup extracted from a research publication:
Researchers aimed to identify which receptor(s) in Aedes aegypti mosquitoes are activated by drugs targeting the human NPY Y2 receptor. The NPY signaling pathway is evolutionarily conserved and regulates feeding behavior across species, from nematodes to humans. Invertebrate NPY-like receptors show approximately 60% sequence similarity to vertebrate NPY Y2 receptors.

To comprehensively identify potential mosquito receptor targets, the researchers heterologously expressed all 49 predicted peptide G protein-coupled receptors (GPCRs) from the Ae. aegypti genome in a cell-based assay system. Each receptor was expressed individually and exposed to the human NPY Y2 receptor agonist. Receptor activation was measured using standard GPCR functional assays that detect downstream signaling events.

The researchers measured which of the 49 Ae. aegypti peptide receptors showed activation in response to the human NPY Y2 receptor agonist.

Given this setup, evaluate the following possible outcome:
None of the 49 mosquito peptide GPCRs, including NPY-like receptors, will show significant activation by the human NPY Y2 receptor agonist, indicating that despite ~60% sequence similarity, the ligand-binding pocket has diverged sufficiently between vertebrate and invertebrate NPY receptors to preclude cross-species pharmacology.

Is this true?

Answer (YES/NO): NO